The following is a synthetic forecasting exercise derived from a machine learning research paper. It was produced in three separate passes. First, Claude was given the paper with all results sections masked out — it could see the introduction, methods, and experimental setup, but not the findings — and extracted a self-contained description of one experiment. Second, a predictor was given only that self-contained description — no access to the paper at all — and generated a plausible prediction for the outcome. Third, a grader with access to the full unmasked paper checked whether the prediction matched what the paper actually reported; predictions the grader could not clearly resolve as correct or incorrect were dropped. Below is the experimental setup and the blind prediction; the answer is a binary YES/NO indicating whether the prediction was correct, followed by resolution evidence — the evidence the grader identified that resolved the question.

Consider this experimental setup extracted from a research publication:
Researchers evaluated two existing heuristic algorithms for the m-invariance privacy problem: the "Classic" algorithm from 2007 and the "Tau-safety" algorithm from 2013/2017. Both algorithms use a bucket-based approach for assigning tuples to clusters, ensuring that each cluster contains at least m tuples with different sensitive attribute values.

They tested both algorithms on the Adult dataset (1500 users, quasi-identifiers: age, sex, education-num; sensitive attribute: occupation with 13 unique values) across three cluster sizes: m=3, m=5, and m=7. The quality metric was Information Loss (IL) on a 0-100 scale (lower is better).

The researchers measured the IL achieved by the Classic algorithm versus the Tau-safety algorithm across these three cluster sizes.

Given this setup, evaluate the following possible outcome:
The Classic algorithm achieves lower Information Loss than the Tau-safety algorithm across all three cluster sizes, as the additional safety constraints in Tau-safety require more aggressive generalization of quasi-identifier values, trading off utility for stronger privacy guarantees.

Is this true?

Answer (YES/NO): NO